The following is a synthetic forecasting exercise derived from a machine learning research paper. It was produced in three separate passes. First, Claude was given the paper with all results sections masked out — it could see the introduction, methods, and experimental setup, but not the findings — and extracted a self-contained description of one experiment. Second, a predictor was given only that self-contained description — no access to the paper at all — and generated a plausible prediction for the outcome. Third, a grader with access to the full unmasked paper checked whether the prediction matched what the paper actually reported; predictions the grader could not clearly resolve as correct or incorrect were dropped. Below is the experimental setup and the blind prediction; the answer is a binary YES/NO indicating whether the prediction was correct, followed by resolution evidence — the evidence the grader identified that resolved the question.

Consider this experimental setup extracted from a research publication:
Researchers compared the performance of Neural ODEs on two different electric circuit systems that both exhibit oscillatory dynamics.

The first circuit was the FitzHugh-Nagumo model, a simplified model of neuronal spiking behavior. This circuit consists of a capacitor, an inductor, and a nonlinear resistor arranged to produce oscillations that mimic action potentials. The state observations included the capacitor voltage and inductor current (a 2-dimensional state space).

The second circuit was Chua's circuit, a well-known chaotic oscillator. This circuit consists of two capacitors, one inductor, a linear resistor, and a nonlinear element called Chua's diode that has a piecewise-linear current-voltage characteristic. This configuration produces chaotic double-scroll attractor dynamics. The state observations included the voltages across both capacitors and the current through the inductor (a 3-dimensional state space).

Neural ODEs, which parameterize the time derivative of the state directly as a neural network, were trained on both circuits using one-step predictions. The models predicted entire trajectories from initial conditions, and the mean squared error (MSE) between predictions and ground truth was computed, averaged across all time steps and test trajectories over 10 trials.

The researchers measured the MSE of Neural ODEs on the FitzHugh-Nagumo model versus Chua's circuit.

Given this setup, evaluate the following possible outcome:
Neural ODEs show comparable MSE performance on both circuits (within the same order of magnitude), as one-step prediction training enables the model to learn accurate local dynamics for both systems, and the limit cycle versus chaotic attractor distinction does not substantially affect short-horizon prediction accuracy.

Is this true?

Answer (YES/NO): NO